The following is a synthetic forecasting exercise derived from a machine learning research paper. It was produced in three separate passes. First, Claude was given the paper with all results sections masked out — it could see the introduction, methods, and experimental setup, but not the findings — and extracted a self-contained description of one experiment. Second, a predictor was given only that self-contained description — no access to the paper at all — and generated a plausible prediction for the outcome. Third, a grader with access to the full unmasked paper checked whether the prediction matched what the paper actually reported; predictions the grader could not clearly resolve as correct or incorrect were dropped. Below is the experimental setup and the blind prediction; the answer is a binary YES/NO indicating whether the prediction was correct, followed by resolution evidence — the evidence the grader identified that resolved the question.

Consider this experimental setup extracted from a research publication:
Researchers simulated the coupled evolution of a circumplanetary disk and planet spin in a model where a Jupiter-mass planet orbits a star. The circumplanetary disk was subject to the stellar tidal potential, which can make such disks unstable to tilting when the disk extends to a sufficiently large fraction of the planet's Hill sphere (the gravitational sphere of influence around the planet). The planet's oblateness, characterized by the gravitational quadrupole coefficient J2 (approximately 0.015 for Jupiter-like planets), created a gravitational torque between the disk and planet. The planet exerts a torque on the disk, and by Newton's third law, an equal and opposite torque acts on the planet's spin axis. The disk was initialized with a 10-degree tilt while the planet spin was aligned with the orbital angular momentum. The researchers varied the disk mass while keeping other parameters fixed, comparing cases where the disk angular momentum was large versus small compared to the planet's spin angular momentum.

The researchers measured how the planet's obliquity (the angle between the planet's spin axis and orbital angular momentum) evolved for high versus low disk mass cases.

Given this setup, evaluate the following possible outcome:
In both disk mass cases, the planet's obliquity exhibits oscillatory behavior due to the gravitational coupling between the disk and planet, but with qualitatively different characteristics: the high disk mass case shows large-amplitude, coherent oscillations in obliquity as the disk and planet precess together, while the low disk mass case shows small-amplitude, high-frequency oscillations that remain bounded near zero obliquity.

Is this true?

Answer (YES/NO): NO